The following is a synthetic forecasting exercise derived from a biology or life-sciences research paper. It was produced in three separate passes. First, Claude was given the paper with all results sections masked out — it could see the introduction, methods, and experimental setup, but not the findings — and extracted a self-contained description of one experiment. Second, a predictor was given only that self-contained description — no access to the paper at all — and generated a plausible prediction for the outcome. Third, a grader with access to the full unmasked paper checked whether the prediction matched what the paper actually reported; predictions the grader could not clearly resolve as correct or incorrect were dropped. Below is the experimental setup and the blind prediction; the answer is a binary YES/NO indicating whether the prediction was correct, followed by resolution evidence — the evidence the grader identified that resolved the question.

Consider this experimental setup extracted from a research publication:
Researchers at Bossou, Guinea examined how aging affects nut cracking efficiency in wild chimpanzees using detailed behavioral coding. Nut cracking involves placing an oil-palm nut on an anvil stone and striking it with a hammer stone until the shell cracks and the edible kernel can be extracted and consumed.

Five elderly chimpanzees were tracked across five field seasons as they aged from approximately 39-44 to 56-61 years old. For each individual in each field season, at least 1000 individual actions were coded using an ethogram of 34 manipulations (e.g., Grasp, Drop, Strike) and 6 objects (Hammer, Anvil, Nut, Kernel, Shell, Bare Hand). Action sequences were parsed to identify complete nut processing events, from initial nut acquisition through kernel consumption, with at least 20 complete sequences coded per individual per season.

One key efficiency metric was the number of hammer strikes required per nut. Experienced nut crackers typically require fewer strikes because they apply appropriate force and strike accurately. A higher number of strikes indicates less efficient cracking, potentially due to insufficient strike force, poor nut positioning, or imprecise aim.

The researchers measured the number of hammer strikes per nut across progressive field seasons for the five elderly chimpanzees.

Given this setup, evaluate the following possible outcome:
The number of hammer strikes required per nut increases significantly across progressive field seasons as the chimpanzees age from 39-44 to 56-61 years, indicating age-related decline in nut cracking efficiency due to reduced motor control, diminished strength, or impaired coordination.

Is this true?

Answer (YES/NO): NO